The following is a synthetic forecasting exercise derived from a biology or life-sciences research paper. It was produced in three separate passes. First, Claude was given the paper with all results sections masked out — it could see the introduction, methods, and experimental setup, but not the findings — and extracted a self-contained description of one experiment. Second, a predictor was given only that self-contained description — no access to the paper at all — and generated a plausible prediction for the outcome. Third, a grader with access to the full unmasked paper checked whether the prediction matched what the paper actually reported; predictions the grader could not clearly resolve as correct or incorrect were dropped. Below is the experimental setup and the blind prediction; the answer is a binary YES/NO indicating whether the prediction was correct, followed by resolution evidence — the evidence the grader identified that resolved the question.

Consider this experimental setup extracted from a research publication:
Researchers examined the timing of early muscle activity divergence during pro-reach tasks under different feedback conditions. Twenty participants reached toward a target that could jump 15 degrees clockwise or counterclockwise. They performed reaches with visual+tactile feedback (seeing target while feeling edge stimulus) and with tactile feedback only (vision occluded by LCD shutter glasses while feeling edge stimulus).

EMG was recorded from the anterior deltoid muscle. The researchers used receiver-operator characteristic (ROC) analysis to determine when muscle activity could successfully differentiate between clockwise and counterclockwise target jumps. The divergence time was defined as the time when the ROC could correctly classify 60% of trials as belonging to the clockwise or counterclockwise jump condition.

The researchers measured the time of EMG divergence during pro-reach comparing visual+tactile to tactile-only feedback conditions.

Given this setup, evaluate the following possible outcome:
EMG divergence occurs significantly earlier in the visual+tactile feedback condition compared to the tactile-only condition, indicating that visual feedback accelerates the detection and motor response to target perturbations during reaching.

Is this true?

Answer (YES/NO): YES